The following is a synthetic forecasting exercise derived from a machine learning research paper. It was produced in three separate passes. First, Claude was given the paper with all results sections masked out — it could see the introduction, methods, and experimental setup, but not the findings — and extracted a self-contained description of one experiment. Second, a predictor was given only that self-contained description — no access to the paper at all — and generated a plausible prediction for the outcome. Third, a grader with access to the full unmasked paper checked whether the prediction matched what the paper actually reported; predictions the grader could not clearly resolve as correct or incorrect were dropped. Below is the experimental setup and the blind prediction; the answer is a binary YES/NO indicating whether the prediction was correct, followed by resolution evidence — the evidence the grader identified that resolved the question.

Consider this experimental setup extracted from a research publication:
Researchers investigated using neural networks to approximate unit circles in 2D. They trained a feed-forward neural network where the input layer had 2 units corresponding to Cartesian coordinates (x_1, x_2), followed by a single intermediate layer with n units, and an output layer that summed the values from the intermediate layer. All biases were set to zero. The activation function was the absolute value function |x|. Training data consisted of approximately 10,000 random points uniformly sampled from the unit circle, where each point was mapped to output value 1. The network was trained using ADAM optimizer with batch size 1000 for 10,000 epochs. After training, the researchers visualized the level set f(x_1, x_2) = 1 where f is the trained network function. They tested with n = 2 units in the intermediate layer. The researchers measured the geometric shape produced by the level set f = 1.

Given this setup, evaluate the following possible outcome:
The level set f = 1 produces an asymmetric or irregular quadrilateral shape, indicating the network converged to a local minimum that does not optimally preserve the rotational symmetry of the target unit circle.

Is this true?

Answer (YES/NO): NO